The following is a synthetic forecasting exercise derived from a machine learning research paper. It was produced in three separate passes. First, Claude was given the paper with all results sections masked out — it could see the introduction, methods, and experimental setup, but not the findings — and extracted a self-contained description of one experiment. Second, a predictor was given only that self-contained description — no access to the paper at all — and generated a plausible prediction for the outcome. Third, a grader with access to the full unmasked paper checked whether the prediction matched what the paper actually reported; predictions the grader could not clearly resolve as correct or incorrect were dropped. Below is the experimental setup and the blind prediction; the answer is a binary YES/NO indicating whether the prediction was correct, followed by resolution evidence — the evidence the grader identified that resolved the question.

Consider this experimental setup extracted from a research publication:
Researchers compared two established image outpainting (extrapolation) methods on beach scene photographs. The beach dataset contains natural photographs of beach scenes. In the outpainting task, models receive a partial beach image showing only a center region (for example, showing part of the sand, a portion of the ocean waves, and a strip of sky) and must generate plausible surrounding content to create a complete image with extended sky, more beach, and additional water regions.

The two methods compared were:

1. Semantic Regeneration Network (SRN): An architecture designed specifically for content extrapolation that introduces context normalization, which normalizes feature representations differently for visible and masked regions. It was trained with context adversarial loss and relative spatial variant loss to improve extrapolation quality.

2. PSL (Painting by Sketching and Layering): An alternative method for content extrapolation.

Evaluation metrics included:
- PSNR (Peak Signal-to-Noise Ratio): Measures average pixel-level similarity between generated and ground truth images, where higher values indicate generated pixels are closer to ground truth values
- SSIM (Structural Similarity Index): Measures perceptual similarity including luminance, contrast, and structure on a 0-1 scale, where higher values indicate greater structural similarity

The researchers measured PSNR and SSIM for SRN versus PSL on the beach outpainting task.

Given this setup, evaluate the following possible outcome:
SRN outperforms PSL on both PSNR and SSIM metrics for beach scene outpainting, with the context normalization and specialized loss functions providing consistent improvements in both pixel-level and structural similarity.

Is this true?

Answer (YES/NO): NO